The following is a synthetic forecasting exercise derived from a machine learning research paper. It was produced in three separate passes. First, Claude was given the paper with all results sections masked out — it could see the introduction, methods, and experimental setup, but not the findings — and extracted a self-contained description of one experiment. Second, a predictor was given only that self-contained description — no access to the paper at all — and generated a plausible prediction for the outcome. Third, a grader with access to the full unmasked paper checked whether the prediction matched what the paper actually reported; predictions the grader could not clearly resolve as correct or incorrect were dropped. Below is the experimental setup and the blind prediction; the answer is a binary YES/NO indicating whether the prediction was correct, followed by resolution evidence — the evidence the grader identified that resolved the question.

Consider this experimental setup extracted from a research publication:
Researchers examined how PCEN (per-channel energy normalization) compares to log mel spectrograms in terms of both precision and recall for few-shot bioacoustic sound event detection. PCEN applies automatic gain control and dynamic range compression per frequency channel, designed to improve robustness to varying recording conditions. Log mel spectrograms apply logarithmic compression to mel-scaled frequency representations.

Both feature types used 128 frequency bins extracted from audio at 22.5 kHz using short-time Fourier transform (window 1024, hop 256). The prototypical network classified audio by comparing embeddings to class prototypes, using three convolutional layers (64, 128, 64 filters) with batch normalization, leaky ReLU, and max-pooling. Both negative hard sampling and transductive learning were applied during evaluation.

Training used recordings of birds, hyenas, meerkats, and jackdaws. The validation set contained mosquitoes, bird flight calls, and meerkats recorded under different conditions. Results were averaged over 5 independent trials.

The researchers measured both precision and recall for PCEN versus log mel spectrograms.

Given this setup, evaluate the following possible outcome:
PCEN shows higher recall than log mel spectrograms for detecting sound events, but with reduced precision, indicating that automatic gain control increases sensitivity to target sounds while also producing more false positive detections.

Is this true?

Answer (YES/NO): NO